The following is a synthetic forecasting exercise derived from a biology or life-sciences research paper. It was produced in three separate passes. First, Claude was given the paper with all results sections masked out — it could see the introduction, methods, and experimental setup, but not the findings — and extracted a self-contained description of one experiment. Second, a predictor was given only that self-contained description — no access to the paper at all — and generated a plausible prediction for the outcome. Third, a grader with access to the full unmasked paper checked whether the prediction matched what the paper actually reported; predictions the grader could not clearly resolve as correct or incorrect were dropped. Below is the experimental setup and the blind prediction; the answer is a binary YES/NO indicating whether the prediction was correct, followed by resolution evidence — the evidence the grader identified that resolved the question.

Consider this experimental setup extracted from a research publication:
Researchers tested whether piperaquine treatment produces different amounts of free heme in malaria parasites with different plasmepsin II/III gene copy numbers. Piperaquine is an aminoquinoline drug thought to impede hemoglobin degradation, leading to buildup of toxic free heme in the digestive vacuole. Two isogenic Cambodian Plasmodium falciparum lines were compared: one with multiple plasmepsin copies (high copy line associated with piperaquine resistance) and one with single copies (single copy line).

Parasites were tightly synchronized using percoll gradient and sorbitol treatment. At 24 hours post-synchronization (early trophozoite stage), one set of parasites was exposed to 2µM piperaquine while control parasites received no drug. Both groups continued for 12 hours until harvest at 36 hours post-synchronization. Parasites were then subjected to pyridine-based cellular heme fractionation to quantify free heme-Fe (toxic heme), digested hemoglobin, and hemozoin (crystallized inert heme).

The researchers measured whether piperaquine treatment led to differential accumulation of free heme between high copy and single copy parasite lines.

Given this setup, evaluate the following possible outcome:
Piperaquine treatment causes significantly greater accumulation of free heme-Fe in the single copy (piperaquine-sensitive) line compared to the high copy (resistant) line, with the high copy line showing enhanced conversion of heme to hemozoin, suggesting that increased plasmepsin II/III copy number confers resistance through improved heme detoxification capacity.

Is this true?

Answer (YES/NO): NO